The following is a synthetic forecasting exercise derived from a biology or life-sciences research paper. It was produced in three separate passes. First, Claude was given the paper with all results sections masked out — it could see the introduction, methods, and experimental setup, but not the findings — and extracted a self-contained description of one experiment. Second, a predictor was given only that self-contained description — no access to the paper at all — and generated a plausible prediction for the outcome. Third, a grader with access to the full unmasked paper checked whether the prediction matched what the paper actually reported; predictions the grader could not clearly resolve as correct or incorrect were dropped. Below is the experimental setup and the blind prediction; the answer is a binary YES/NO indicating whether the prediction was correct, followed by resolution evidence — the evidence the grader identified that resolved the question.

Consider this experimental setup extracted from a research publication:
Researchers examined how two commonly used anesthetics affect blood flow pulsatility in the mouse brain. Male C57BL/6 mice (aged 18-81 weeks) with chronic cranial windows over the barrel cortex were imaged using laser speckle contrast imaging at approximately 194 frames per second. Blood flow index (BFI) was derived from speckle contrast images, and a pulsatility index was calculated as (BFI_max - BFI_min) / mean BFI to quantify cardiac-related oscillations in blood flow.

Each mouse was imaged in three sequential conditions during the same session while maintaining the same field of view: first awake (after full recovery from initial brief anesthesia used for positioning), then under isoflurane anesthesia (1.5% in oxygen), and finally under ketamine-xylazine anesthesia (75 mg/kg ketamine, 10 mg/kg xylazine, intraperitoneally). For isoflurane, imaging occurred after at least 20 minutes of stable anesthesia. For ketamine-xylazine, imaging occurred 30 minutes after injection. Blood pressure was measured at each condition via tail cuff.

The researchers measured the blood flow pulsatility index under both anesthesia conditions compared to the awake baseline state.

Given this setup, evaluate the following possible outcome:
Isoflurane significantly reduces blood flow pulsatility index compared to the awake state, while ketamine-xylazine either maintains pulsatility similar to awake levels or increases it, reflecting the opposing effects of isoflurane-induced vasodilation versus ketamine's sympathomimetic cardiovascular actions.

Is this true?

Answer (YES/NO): NO